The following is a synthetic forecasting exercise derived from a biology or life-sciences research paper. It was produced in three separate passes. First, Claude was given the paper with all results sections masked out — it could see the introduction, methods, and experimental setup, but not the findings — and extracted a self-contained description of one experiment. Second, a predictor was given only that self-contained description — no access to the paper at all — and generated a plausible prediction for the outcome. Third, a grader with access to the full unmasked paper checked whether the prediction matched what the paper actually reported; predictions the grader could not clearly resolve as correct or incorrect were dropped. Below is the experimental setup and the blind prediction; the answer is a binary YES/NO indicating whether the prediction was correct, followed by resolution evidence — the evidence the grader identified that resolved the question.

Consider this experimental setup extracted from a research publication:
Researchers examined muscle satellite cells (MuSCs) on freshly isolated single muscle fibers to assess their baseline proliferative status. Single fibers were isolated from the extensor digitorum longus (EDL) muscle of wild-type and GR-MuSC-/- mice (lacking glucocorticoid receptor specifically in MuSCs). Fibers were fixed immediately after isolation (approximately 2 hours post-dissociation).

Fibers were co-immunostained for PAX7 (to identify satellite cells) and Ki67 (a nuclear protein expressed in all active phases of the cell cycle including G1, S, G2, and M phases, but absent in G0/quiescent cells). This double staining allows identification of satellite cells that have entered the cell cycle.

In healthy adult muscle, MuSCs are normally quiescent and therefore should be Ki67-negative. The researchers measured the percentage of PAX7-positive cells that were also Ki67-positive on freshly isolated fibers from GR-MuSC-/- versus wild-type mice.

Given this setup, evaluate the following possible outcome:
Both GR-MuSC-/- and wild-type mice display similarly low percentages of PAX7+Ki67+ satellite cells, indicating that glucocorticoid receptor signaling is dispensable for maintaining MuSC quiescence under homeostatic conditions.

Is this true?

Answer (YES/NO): NO